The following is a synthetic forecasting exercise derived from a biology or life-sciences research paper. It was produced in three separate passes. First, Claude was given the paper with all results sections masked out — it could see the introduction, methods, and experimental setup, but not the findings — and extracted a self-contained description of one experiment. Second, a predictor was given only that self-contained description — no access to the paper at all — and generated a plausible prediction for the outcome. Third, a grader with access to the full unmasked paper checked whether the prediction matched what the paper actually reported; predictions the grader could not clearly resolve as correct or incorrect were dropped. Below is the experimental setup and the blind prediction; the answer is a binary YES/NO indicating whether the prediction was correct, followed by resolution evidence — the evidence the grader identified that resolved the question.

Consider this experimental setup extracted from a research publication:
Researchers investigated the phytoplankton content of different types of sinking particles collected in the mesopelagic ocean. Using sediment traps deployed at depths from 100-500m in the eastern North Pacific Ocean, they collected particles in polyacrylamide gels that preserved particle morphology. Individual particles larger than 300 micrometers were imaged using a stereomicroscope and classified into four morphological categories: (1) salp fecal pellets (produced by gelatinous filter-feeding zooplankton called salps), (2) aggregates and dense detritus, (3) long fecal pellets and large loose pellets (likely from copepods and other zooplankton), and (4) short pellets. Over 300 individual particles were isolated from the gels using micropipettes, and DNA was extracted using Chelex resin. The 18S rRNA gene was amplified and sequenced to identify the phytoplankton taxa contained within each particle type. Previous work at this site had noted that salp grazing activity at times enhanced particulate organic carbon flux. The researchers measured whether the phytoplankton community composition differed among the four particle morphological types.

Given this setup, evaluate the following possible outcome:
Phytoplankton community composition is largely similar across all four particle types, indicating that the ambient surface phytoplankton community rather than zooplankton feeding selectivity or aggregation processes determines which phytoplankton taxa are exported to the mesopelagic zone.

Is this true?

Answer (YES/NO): NO